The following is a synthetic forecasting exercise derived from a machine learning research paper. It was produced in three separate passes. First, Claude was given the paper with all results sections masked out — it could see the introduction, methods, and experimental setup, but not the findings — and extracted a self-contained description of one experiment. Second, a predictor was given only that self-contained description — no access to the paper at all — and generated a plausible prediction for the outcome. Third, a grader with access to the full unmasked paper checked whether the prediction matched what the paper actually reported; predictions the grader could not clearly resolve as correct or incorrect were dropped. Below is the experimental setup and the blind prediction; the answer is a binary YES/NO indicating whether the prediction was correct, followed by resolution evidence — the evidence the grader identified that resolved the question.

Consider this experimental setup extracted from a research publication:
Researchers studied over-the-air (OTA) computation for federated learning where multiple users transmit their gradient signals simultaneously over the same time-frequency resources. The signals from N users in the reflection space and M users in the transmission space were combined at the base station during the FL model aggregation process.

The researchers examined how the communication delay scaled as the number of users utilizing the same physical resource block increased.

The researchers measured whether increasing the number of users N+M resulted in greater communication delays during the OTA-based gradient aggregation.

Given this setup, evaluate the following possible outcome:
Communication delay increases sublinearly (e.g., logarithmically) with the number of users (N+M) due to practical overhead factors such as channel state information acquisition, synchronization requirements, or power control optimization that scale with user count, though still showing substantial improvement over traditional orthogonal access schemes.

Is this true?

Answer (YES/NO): NO